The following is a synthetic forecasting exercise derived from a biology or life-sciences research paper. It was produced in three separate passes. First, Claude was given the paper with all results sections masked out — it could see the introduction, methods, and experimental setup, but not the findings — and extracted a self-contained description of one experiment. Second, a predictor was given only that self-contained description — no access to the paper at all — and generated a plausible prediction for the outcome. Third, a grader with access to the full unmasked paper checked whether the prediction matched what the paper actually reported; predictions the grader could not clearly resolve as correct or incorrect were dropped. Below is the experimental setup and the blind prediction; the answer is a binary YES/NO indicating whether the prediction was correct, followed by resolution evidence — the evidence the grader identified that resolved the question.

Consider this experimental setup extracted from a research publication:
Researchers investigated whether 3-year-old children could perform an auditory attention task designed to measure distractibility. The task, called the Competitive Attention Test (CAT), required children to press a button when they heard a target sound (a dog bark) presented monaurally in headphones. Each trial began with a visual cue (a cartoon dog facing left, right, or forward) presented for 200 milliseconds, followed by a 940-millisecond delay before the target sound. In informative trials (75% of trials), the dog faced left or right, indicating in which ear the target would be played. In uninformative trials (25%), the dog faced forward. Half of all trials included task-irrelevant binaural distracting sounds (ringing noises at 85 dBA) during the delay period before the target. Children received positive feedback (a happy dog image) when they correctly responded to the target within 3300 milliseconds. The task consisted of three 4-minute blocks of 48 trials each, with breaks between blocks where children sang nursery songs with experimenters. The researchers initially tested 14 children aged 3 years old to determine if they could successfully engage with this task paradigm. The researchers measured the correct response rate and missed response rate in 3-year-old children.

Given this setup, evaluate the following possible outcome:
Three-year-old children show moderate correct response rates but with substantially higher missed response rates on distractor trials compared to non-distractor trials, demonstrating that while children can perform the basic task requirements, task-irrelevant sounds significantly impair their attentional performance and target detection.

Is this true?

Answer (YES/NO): NO